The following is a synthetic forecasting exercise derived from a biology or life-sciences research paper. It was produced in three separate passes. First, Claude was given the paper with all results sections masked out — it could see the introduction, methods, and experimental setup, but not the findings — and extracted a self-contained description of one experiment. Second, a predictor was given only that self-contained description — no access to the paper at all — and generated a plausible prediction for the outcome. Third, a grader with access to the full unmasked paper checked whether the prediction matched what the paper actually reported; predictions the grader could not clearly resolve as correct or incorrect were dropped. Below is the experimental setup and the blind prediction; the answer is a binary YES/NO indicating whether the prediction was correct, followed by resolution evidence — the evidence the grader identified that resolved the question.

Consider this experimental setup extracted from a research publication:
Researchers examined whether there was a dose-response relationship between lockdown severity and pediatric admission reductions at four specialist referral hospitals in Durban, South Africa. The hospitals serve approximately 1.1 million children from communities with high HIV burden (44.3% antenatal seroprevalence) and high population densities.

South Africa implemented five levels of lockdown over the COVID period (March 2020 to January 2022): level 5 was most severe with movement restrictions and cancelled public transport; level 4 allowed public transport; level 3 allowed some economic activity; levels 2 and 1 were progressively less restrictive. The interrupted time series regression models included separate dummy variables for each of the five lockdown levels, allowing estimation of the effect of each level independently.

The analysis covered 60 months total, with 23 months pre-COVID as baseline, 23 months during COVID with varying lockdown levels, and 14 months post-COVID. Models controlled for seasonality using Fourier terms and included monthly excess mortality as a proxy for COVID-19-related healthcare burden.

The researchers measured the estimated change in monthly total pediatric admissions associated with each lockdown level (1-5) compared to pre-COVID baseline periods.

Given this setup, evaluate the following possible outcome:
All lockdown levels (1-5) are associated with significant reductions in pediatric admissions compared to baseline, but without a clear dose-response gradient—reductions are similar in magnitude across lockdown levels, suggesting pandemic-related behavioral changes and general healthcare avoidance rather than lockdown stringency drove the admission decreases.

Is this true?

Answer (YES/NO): NO